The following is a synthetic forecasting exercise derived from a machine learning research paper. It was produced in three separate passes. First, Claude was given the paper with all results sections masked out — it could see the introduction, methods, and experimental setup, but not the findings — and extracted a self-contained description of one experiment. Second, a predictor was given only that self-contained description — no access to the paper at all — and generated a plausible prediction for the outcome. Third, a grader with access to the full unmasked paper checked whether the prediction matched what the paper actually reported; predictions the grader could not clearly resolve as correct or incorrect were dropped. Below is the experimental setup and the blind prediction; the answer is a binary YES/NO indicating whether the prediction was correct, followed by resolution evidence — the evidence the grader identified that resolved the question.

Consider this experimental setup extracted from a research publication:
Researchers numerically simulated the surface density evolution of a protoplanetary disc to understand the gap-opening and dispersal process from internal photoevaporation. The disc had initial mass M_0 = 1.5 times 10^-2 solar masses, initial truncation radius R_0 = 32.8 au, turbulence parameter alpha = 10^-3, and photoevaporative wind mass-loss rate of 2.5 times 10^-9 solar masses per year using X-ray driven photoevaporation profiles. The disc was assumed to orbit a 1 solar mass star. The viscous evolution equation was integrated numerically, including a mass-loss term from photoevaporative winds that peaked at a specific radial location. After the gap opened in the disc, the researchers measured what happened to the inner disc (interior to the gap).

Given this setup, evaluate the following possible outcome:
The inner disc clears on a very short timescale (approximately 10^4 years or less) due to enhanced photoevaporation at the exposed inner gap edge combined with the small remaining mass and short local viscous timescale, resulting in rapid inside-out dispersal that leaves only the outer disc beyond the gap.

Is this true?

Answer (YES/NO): NO